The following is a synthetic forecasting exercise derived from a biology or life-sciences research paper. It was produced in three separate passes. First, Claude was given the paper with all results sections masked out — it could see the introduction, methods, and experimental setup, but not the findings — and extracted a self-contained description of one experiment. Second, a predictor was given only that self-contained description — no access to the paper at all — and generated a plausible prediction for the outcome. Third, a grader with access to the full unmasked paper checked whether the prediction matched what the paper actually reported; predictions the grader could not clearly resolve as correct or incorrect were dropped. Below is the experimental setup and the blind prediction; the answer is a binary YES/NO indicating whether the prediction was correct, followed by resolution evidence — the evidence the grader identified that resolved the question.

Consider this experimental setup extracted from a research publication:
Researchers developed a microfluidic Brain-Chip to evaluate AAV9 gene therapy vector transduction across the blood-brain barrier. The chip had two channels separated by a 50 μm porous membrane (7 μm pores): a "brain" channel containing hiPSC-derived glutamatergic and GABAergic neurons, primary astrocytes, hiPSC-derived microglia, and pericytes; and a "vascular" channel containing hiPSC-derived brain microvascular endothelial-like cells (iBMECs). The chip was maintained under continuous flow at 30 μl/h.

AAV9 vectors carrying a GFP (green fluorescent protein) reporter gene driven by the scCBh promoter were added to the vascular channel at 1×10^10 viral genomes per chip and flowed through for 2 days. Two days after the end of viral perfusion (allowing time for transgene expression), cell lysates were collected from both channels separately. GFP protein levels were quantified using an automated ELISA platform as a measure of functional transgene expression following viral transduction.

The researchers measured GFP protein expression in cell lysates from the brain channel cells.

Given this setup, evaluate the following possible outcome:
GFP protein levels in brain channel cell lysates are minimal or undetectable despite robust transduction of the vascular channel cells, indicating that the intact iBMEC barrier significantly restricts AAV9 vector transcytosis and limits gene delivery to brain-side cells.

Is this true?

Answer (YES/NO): NO